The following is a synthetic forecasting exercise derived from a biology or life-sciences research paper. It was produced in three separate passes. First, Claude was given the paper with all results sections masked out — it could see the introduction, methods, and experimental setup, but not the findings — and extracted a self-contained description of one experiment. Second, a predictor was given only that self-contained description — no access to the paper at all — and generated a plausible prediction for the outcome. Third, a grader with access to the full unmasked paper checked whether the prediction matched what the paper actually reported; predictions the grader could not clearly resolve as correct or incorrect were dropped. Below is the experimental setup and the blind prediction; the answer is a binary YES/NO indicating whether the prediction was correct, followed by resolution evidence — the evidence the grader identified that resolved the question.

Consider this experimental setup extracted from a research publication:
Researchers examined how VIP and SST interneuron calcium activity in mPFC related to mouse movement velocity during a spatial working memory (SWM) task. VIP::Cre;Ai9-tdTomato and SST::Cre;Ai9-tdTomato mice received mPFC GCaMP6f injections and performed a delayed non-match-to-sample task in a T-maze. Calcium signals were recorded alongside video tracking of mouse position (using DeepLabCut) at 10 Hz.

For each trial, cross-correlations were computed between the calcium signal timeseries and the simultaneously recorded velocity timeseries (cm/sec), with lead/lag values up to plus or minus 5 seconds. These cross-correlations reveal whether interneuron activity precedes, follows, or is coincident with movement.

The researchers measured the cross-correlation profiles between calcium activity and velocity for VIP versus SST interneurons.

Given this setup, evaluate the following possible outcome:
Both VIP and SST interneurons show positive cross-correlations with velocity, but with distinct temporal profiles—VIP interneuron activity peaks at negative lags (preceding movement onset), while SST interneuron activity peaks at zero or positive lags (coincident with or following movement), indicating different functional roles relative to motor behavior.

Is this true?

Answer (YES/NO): NO